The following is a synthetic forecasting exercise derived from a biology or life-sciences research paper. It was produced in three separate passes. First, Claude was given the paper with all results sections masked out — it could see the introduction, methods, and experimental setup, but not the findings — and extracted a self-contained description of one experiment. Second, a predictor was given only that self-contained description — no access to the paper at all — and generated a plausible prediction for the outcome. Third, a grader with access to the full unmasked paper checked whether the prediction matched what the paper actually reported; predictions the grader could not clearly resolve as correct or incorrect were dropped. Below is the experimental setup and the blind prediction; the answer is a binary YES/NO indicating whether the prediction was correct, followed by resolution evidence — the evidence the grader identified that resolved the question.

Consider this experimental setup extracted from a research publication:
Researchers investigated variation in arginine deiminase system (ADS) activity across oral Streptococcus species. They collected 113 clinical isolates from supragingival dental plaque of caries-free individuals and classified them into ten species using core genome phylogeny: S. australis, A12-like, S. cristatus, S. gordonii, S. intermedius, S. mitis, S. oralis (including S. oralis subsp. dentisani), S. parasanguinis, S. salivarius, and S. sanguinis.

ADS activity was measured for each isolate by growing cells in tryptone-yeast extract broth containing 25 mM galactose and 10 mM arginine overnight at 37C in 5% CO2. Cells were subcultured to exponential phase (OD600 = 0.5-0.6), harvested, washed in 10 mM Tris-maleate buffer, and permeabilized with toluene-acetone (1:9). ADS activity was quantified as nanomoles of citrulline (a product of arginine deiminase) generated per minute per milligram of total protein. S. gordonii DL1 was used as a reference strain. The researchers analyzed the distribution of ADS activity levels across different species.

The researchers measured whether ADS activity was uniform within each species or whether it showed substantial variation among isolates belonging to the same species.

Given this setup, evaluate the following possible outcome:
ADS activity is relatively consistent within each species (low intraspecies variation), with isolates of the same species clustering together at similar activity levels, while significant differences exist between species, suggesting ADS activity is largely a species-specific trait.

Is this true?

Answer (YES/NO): NO